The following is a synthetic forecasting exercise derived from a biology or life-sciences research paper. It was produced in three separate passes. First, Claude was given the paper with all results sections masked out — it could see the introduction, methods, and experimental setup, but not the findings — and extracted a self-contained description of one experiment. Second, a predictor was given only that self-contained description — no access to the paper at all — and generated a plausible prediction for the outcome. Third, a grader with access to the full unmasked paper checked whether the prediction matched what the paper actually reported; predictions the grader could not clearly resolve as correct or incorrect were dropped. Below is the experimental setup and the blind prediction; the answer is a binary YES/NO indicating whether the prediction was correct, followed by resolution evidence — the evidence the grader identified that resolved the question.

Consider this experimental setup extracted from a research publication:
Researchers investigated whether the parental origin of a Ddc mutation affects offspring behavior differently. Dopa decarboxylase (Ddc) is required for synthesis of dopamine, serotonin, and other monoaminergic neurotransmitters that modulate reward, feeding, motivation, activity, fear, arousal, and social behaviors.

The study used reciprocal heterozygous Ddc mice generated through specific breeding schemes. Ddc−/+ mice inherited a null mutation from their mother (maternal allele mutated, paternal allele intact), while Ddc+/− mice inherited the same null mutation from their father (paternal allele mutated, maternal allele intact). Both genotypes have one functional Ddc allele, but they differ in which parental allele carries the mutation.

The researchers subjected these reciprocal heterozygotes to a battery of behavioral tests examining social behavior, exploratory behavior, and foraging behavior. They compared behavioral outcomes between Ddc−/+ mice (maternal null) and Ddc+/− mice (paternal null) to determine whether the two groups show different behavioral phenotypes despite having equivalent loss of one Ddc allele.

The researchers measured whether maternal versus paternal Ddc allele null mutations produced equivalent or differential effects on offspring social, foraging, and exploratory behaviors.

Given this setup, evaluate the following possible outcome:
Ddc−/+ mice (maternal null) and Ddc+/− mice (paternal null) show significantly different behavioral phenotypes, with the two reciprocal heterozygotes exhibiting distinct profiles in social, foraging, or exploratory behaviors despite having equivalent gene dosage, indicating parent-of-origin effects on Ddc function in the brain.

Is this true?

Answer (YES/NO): YES